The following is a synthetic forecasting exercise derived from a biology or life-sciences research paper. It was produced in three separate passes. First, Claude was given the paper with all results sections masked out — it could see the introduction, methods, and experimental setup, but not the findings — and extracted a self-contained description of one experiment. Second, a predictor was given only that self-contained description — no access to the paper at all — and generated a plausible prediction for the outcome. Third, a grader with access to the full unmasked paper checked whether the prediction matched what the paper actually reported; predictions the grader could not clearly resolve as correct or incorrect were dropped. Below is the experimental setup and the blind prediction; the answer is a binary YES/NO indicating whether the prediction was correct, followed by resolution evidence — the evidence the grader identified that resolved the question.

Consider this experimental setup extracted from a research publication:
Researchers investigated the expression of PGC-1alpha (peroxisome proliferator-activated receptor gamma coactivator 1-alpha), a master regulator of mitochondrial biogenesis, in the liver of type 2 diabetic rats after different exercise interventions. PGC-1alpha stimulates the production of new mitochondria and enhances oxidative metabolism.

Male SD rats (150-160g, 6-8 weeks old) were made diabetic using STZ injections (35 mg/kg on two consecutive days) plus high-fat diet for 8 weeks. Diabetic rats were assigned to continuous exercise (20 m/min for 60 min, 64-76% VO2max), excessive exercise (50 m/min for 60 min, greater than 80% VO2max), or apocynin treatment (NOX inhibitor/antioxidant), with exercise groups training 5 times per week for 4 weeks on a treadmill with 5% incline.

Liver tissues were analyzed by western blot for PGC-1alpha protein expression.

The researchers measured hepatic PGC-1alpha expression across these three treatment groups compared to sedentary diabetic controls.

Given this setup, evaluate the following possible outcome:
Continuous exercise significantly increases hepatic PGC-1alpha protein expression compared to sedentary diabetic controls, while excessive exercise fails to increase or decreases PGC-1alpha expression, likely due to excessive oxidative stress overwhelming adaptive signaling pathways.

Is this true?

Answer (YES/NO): YES